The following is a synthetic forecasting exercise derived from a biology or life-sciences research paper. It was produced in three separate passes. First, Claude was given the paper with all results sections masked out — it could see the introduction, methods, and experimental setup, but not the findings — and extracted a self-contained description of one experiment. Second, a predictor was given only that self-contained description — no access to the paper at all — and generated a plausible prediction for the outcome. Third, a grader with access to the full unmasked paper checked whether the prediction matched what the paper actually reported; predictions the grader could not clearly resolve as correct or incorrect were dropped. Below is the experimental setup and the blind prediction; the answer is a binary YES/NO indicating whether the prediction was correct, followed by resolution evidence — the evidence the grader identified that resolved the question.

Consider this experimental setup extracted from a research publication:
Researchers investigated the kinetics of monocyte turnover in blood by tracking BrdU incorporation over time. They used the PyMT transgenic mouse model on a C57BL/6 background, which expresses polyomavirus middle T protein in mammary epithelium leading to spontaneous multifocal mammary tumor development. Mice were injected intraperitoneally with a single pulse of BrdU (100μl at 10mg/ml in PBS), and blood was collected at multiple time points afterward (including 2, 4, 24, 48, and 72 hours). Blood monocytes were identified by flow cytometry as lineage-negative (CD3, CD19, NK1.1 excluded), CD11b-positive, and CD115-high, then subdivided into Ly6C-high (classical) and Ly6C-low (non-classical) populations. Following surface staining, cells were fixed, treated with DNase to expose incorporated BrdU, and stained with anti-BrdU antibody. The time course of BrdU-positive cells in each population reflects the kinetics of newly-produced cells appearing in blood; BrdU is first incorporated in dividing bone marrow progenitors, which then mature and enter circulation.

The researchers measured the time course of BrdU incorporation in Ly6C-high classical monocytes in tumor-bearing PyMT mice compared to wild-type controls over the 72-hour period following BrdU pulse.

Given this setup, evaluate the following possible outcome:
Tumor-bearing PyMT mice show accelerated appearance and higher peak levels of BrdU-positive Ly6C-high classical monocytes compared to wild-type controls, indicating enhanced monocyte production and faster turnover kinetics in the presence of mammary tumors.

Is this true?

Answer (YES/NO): NO